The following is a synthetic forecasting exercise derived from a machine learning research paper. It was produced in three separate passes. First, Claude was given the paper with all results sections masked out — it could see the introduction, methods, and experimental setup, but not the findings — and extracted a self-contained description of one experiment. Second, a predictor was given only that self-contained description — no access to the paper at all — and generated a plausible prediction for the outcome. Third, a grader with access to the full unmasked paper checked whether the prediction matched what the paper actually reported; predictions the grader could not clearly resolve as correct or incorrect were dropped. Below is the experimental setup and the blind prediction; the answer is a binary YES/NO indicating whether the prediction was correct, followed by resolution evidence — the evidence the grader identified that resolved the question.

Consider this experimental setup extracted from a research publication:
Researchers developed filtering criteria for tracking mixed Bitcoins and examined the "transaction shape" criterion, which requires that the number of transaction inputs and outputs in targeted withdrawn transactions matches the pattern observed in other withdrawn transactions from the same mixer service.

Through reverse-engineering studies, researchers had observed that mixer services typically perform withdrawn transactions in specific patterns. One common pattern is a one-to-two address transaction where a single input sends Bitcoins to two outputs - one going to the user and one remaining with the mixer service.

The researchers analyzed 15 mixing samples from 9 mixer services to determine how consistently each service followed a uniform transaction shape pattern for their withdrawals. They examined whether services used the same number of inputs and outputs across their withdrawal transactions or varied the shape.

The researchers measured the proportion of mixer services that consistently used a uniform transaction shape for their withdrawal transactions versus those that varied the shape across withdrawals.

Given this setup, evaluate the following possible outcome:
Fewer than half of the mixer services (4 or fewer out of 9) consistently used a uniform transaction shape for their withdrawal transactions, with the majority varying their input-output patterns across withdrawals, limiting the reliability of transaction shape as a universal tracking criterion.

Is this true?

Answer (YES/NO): NO